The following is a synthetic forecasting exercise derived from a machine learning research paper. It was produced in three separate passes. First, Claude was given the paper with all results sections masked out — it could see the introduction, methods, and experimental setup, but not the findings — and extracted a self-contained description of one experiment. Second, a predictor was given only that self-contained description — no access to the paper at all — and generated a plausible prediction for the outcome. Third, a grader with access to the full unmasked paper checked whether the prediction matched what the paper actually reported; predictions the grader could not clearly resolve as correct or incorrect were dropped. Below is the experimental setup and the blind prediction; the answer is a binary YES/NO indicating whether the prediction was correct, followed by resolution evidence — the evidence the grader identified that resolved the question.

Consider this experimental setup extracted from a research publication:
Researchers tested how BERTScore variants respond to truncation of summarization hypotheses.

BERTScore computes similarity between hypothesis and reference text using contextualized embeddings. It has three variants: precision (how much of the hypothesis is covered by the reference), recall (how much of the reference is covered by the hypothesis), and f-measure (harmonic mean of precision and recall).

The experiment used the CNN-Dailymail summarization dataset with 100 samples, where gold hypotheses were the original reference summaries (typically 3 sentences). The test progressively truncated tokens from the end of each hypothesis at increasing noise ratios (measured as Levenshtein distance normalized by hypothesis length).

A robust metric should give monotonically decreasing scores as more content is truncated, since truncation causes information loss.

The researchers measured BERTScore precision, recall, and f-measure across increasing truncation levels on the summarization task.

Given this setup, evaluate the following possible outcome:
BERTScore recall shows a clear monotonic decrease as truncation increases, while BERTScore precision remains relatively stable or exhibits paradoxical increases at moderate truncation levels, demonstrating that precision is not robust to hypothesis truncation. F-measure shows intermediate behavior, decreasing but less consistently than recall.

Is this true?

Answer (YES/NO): NO